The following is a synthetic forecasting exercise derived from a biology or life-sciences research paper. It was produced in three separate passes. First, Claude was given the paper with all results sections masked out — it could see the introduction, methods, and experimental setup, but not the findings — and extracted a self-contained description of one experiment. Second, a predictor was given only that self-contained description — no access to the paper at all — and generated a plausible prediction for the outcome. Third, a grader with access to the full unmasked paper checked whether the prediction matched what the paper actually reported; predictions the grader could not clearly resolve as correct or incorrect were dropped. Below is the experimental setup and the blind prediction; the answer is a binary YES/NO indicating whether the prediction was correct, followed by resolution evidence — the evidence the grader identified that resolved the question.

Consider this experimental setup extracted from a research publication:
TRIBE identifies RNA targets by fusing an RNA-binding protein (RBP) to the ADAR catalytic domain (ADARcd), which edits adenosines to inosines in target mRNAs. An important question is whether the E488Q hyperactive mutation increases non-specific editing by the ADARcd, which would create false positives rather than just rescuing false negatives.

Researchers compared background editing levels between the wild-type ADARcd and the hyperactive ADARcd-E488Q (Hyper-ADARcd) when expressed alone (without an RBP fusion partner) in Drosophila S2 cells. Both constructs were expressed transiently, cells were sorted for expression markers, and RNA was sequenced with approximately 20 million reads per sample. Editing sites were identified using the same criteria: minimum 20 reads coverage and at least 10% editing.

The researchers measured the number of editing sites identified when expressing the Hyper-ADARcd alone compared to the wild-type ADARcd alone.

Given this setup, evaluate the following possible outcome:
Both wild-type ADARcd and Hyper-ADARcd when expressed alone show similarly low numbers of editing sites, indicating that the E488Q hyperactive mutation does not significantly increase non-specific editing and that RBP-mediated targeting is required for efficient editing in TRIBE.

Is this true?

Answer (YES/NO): YES